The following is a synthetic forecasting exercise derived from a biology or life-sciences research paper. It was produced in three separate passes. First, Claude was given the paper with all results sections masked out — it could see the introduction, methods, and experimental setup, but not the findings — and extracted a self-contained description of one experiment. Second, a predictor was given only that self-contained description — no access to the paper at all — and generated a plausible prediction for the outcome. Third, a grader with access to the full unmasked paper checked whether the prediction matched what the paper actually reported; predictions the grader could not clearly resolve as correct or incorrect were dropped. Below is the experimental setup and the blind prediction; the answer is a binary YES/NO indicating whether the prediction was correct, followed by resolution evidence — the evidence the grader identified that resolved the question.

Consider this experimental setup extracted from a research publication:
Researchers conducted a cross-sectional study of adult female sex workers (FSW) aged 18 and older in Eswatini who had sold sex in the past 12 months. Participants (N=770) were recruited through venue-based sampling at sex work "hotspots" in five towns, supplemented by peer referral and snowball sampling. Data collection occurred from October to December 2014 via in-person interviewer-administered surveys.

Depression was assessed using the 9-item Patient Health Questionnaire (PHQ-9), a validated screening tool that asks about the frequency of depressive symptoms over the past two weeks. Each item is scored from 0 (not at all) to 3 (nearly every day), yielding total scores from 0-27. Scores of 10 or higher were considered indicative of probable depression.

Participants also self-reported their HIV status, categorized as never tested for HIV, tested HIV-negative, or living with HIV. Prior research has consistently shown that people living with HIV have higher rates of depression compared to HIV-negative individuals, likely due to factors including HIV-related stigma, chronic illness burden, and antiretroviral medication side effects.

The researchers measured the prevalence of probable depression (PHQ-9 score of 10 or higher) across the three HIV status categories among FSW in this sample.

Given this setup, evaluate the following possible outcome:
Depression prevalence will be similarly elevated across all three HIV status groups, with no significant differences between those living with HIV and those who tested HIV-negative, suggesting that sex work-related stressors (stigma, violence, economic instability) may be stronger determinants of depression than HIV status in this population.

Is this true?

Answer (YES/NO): NO